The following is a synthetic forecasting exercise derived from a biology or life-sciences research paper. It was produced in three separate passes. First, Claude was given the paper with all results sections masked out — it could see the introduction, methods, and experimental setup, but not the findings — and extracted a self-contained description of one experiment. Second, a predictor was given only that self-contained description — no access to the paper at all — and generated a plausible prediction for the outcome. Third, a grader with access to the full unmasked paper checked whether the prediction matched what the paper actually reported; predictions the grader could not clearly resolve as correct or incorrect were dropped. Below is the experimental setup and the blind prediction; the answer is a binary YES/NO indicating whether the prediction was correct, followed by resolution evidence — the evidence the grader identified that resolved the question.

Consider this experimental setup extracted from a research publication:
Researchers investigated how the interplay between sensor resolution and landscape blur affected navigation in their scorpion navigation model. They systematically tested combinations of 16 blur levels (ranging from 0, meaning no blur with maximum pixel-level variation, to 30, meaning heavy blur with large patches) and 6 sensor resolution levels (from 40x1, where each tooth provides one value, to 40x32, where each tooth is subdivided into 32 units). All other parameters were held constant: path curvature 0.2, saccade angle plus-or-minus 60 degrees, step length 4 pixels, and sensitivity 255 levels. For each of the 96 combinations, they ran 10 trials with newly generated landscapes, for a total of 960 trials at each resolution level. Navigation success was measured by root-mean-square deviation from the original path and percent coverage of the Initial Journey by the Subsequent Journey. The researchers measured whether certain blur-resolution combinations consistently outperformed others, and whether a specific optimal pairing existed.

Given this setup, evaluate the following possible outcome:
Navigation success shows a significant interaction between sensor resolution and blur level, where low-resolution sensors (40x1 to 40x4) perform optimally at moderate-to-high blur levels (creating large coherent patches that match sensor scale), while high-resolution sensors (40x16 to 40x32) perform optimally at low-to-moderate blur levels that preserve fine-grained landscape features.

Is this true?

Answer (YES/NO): NO